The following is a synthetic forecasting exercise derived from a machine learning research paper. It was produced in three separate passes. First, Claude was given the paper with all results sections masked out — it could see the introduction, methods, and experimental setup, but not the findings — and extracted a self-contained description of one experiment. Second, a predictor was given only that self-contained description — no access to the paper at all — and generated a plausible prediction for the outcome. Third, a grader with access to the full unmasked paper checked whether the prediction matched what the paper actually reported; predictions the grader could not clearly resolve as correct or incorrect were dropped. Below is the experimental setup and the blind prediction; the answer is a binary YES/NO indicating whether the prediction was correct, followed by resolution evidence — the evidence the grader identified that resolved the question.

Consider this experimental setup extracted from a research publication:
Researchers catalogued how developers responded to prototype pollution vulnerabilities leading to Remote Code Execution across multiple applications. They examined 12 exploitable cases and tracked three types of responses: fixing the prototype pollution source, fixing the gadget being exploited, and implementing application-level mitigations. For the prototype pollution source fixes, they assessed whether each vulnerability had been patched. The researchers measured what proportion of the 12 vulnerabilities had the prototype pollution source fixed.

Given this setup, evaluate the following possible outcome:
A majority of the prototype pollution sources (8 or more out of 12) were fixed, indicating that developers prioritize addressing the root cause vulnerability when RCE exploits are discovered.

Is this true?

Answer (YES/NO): YES